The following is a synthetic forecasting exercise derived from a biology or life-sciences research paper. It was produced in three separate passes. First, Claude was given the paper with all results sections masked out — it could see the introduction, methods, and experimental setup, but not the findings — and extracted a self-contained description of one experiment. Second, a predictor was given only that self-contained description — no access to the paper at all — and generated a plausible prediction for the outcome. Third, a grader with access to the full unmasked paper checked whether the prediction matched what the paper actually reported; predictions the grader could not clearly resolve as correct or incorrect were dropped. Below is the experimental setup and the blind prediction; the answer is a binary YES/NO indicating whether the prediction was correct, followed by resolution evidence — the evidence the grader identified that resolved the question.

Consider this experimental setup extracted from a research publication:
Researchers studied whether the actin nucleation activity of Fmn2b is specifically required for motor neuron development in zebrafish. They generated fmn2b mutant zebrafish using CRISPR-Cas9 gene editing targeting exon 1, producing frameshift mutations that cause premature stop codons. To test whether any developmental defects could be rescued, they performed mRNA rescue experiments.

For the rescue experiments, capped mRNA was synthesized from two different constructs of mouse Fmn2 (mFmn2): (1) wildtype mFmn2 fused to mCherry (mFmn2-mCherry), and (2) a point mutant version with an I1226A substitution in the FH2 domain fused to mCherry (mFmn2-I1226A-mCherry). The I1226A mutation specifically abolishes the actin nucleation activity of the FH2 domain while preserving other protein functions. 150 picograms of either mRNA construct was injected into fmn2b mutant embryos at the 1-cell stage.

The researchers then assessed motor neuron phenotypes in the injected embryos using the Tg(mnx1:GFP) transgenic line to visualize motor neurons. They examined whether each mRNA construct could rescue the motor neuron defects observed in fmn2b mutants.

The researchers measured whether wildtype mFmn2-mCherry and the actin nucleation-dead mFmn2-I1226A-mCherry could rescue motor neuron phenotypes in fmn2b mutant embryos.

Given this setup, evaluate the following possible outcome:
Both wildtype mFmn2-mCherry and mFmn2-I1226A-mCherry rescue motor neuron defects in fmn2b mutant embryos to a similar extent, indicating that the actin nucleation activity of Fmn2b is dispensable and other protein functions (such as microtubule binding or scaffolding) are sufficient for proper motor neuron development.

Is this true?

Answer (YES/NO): NO